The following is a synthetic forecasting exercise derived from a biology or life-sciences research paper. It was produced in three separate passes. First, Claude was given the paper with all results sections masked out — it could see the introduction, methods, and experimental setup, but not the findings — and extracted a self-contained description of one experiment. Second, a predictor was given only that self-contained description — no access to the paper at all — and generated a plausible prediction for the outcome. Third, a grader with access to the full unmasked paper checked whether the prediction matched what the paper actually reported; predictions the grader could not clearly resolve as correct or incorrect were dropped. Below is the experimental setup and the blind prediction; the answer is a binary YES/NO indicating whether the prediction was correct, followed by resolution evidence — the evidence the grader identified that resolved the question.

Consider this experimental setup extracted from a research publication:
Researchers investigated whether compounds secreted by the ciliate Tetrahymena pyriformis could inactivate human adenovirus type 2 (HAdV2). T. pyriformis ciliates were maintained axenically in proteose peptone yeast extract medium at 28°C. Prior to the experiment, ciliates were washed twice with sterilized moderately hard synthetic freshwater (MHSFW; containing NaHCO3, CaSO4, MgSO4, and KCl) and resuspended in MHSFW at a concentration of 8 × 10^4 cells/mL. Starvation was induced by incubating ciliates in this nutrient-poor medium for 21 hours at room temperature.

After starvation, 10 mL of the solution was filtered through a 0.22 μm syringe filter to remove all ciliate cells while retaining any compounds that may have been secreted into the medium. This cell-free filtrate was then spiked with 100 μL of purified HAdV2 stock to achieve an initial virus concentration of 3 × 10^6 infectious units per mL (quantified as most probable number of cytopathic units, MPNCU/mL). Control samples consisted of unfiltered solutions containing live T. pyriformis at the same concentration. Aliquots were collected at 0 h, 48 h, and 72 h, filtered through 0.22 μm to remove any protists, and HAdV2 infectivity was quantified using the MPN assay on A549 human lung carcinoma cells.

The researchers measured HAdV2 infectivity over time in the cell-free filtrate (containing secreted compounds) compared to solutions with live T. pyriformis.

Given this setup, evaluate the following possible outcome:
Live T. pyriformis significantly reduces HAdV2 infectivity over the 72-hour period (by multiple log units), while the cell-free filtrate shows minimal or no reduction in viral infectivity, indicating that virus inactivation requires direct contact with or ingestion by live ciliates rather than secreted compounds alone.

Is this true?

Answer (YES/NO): YES